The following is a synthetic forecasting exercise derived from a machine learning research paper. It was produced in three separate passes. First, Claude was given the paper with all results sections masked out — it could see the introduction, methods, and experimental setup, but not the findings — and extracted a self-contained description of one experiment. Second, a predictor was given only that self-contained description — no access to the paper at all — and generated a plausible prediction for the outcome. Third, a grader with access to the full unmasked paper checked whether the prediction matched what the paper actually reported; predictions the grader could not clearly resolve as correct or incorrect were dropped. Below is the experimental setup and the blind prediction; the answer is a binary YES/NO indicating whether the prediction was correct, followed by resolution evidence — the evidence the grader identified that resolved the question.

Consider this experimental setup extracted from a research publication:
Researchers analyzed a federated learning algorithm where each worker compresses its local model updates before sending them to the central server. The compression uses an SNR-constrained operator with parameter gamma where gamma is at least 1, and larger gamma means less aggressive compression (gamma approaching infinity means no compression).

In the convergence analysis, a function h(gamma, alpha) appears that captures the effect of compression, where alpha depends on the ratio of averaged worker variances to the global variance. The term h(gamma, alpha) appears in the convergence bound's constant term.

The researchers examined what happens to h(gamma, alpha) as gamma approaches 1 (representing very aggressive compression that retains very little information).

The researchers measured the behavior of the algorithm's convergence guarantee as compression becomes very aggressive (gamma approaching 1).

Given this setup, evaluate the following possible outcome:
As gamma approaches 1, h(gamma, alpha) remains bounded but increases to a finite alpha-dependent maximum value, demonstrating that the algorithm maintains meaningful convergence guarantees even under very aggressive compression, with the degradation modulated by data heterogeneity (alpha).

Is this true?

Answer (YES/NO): NO